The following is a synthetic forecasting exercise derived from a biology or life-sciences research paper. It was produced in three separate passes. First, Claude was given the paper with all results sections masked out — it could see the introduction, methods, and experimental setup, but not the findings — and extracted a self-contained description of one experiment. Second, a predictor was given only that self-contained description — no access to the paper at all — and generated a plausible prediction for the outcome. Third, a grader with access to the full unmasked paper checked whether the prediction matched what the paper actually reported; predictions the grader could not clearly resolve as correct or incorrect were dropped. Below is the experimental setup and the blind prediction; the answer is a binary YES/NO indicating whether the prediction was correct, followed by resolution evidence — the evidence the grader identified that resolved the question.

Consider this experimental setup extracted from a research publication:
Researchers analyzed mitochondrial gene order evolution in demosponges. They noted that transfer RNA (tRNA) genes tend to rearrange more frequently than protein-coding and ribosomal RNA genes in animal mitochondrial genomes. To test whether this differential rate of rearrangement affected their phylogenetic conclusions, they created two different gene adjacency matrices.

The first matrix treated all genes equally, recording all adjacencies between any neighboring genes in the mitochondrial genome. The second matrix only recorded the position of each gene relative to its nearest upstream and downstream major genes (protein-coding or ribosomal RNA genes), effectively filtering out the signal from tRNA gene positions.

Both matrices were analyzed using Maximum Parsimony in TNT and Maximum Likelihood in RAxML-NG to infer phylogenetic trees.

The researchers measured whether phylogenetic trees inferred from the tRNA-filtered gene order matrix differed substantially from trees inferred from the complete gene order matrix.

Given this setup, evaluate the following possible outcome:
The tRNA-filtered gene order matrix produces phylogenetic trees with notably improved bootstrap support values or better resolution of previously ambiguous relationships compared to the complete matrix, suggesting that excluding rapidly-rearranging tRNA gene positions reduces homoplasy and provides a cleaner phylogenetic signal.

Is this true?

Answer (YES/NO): NO